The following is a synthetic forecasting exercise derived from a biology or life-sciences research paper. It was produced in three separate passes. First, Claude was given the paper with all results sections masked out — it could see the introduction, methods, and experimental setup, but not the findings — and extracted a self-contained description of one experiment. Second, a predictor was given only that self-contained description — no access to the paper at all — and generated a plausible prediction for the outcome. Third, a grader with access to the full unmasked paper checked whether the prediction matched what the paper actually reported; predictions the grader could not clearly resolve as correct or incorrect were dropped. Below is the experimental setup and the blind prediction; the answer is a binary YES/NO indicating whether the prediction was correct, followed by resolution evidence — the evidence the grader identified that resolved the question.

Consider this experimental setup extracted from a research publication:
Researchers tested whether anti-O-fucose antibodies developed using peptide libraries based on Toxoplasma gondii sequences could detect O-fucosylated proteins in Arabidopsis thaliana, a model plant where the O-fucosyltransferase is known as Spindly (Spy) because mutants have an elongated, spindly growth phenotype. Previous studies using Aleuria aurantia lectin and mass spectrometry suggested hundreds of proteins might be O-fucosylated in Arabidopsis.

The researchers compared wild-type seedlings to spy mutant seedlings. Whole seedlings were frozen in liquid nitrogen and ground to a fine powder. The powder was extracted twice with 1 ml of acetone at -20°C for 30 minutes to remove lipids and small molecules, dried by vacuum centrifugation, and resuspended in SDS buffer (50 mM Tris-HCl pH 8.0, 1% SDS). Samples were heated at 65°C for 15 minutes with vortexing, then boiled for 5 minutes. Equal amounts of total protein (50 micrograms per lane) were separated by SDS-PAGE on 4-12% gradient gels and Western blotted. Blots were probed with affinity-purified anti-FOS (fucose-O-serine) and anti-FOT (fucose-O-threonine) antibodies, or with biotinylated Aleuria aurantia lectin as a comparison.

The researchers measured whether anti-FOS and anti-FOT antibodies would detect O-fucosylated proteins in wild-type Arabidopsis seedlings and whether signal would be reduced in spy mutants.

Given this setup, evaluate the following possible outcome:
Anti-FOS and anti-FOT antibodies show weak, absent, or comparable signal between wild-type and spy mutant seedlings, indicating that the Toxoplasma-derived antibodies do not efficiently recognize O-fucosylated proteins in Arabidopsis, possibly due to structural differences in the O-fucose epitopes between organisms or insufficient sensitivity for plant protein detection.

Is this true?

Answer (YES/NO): NO